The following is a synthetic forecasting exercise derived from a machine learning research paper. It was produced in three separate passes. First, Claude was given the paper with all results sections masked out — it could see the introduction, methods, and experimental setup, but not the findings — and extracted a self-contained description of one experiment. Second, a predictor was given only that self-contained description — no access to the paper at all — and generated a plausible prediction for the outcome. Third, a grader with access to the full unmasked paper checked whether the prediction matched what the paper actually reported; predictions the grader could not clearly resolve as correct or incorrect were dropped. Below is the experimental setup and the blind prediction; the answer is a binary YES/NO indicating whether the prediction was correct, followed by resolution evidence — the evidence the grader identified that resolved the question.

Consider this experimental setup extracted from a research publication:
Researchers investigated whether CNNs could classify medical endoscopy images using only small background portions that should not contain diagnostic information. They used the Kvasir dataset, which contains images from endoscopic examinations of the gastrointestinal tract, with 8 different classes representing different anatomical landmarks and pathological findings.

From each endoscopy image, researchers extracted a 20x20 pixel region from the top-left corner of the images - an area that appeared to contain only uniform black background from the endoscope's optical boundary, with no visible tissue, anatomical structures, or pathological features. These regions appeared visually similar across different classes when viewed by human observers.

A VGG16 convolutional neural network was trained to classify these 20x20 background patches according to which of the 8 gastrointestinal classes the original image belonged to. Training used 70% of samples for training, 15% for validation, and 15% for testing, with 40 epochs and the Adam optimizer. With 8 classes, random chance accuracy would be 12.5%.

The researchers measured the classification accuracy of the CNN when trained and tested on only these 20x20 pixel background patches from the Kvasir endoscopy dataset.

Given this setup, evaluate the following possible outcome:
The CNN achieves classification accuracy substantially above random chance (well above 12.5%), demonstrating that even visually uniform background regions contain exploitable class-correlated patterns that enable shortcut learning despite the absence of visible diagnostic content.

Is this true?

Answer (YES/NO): YES